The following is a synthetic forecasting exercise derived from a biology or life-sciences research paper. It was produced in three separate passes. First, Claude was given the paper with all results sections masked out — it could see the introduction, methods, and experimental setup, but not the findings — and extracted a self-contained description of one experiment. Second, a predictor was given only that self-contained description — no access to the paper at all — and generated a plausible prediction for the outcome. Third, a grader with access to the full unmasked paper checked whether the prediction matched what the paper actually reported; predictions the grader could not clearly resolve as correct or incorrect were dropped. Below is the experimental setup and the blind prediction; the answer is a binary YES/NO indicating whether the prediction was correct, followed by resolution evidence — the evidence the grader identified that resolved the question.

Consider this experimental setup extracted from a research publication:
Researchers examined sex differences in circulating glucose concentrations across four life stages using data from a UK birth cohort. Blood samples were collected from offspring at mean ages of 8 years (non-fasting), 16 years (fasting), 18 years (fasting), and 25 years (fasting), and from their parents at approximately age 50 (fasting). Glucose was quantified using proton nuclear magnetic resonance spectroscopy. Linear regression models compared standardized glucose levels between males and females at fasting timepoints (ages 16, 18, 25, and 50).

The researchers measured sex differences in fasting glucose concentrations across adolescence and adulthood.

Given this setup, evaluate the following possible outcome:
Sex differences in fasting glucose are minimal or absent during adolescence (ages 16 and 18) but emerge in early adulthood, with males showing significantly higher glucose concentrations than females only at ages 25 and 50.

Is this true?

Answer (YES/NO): NO